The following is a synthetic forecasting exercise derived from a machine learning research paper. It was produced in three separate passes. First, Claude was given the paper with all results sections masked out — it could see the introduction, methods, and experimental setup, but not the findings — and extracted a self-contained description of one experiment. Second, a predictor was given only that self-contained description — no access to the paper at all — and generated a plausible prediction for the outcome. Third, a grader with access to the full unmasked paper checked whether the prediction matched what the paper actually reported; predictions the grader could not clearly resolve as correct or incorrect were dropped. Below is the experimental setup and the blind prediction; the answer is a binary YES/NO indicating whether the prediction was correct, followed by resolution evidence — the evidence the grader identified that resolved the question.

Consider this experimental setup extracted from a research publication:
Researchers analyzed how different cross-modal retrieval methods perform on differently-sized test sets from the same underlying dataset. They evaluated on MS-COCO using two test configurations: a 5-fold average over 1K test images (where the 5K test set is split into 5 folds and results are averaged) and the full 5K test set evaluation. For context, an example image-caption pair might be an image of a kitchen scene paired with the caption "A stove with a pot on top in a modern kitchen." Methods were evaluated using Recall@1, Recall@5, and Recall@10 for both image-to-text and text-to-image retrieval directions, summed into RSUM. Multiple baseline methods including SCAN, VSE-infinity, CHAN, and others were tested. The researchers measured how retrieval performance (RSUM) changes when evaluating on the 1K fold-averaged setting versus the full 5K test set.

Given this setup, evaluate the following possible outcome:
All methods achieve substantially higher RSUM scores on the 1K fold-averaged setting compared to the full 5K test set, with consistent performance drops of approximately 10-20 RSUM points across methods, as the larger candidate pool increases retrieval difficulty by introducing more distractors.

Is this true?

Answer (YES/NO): NO